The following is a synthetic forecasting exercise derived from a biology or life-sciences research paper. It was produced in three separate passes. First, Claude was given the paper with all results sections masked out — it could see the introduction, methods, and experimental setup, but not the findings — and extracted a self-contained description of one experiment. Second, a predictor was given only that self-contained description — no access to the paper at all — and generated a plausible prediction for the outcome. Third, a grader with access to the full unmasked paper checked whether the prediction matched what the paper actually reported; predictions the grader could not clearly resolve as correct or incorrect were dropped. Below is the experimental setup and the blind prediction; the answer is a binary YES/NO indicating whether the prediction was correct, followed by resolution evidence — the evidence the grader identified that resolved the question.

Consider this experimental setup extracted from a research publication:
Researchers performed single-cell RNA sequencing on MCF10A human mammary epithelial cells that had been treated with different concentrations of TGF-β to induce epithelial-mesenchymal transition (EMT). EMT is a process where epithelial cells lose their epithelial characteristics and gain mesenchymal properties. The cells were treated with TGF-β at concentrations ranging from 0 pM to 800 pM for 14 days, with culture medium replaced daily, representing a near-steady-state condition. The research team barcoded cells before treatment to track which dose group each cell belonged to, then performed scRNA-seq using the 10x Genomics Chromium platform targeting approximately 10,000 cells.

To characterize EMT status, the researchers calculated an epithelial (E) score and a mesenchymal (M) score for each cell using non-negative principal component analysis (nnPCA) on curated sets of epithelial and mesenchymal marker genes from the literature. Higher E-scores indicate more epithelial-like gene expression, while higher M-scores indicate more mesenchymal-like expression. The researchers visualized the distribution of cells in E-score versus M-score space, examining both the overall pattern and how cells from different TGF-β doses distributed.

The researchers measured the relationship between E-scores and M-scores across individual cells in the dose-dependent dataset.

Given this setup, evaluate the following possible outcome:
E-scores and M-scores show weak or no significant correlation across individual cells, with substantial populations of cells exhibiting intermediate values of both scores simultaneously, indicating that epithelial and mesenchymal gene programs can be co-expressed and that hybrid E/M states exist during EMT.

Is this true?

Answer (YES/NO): NO